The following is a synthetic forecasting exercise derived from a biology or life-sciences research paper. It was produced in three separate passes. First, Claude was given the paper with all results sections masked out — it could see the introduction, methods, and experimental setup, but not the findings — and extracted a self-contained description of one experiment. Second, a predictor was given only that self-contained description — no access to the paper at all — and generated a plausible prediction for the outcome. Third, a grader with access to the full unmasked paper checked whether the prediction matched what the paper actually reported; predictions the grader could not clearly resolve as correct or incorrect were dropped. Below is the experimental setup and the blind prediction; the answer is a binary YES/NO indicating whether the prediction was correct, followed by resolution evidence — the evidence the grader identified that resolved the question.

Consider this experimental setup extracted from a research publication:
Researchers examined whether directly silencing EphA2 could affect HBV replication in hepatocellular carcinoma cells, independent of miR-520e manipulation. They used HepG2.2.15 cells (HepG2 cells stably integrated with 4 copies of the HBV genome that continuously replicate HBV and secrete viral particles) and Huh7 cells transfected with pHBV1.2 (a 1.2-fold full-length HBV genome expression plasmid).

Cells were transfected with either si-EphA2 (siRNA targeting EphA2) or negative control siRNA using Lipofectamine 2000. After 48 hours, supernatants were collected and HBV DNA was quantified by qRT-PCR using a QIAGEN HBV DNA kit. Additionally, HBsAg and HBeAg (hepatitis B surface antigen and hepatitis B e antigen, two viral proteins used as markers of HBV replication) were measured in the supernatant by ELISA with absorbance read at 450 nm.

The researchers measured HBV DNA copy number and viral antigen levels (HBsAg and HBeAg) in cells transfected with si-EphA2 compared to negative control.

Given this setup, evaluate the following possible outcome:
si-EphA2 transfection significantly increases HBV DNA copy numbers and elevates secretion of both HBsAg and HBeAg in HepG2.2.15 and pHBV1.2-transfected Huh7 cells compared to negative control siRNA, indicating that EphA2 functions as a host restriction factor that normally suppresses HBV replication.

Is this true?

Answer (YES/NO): NO